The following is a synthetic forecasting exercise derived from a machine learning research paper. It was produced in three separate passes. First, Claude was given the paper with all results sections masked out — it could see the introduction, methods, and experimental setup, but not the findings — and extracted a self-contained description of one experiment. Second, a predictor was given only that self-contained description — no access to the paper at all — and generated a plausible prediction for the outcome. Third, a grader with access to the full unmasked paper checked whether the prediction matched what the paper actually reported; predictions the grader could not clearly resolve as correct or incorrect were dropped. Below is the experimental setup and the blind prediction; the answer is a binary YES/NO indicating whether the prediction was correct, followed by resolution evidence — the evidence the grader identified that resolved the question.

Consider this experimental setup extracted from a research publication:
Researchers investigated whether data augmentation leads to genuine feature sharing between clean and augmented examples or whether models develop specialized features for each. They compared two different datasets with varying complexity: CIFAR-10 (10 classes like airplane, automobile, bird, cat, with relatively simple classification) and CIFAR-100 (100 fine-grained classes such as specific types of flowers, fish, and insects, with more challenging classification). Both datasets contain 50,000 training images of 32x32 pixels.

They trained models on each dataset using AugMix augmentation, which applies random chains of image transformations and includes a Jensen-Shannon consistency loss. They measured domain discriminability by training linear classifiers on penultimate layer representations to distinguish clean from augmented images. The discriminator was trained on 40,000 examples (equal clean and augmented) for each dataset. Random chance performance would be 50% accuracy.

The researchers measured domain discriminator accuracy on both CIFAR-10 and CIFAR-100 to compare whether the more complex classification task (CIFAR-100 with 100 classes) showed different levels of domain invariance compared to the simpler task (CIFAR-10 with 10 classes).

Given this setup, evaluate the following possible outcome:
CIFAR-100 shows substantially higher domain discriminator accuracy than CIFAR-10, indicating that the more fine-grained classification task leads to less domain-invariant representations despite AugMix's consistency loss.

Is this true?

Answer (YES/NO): NO